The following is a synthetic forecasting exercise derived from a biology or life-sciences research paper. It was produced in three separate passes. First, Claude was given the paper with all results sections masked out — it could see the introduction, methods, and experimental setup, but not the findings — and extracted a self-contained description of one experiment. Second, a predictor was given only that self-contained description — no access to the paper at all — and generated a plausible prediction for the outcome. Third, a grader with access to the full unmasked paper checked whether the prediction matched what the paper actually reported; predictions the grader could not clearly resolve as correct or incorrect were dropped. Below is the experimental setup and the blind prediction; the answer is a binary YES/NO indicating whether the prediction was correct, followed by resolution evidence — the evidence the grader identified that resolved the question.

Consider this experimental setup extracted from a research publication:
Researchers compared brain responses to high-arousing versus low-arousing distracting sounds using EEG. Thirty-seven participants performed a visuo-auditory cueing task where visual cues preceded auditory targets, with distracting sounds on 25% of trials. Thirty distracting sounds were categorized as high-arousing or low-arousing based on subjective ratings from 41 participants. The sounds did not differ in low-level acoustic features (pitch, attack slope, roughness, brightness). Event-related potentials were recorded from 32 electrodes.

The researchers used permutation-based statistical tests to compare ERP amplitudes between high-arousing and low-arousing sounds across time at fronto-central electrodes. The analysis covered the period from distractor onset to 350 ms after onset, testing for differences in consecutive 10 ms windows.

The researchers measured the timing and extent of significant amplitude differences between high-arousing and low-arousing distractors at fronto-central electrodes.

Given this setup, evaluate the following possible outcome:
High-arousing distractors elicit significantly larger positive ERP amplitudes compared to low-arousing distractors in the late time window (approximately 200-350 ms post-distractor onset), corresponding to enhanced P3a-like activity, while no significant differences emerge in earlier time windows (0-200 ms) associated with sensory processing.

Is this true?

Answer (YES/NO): NO